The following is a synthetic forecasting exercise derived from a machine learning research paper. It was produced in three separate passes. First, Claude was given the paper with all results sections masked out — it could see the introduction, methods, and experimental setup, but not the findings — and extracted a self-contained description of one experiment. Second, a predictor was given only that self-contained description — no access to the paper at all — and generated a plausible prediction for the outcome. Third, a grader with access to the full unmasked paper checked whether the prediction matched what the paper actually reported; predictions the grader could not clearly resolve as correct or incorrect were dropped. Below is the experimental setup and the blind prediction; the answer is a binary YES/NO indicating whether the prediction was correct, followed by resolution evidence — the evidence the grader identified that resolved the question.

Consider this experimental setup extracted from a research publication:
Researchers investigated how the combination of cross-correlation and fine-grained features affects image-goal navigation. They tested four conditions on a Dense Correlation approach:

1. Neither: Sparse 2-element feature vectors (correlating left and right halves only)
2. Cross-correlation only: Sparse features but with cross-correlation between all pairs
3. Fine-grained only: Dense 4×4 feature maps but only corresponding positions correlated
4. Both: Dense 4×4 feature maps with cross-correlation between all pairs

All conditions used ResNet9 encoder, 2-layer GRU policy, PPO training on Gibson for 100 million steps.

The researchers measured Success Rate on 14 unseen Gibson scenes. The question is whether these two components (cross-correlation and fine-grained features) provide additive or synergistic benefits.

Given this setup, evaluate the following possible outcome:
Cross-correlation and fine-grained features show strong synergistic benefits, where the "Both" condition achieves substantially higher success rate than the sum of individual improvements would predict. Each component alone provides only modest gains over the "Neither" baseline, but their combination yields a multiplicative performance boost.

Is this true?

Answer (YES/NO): NO